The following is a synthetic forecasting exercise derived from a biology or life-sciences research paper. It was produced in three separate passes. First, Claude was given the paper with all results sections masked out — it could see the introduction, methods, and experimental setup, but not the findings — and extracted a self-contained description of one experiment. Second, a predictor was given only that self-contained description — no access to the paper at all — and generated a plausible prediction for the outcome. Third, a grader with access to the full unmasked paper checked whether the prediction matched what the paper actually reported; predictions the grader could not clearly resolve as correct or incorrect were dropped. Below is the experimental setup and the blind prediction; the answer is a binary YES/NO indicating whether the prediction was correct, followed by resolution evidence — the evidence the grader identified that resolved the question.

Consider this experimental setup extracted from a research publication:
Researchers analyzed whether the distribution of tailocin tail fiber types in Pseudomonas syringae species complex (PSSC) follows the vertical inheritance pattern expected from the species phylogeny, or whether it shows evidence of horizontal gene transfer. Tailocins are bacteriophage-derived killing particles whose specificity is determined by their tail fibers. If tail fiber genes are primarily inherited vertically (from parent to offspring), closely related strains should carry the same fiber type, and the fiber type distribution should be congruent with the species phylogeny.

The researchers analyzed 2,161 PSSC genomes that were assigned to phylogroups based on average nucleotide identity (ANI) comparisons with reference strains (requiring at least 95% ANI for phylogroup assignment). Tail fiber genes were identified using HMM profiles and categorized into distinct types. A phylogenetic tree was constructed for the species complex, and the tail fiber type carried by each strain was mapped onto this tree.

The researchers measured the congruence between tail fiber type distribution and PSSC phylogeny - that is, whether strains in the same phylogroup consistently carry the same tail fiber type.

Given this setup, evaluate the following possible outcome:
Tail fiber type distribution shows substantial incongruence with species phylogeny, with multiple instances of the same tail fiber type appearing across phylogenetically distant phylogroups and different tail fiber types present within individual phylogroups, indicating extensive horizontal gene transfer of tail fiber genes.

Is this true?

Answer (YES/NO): YES